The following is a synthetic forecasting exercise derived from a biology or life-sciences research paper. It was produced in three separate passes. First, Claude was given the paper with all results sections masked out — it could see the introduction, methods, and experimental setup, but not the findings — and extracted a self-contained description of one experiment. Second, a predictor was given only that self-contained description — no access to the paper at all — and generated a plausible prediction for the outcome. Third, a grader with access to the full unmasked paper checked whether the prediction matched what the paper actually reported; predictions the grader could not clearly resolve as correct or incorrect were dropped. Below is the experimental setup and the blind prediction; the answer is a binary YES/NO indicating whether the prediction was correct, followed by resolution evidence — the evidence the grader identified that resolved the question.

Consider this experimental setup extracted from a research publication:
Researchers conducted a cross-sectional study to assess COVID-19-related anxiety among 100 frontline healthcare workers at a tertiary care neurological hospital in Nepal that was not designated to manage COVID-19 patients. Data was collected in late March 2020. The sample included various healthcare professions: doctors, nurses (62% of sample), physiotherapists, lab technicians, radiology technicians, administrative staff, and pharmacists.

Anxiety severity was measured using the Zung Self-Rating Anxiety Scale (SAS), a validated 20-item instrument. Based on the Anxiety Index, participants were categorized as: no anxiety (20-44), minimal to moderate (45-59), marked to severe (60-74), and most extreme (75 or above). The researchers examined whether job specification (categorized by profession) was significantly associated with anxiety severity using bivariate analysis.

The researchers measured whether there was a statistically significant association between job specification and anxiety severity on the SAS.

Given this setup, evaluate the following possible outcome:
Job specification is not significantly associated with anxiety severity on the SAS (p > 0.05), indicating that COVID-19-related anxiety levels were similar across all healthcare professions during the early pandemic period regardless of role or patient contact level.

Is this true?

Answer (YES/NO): NO